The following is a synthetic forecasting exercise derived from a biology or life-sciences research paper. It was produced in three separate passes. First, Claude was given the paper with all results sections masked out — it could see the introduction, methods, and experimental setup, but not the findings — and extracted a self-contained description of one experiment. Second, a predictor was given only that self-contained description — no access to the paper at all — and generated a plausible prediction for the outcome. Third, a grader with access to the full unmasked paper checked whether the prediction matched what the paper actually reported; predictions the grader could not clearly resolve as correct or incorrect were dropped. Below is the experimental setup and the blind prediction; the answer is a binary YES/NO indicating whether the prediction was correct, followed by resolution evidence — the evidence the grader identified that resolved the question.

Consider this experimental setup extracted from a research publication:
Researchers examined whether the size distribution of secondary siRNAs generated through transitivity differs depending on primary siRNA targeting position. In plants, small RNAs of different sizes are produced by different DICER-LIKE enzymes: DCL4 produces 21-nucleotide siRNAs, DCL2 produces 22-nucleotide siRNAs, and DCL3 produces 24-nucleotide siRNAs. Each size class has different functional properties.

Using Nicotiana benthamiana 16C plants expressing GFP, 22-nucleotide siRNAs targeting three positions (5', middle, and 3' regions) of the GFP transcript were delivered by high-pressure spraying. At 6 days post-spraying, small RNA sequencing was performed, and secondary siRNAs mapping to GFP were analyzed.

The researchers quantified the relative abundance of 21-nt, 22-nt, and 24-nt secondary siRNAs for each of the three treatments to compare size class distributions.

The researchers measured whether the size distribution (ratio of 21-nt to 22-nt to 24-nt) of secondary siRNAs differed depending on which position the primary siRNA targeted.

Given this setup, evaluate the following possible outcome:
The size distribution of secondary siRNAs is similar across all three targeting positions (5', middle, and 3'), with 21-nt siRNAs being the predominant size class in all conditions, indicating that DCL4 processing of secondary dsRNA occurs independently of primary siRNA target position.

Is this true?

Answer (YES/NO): YES